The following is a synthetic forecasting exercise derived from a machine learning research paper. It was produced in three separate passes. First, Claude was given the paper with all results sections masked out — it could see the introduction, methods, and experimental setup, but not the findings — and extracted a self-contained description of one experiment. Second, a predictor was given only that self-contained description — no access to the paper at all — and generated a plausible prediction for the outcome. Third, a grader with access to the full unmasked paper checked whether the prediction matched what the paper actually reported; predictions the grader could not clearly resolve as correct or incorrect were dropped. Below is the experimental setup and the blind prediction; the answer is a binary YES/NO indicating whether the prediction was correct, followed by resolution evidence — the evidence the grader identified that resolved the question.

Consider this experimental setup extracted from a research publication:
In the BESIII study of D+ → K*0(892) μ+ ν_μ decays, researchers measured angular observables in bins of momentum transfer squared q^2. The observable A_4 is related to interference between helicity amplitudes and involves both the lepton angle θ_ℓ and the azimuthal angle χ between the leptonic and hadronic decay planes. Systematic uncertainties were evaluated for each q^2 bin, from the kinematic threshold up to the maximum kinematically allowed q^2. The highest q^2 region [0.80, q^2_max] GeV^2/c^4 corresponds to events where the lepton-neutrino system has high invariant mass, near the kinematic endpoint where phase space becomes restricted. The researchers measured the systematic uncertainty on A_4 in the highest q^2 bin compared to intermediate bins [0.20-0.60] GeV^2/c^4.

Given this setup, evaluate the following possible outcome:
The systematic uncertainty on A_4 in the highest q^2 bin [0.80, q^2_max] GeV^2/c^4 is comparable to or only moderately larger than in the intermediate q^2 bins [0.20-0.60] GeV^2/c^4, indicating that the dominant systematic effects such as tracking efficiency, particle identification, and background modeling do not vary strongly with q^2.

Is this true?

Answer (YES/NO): NO